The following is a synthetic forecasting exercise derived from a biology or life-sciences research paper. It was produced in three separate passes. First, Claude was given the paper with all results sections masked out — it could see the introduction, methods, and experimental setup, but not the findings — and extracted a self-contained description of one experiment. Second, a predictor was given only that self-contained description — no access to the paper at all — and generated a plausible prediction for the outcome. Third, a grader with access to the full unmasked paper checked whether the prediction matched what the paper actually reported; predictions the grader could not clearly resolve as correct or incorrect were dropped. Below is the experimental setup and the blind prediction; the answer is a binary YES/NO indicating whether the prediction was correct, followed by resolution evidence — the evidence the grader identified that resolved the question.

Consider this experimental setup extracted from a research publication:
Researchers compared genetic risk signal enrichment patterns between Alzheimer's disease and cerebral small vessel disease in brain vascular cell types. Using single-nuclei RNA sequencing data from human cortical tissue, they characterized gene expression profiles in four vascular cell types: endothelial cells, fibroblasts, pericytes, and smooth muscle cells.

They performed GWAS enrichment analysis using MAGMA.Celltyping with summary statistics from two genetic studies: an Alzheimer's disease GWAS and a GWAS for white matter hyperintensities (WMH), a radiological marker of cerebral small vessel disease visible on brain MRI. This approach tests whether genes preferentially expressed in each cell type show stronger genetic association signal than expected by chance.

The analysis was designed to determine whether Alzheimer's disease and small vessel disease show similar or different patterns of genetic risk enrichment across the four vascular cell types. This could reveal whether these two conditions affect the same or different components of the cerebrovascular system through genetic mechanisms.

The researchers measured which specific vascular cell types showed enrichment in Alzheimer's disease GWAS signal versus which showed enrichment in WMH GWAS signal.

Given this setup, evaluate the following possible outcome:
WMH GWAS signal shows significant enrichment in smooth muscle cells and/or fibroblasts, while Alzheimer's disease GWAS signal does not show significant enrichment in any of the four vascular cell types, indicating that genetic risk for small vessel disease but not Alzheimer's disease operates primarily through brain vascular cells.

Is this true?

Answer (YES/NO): NO